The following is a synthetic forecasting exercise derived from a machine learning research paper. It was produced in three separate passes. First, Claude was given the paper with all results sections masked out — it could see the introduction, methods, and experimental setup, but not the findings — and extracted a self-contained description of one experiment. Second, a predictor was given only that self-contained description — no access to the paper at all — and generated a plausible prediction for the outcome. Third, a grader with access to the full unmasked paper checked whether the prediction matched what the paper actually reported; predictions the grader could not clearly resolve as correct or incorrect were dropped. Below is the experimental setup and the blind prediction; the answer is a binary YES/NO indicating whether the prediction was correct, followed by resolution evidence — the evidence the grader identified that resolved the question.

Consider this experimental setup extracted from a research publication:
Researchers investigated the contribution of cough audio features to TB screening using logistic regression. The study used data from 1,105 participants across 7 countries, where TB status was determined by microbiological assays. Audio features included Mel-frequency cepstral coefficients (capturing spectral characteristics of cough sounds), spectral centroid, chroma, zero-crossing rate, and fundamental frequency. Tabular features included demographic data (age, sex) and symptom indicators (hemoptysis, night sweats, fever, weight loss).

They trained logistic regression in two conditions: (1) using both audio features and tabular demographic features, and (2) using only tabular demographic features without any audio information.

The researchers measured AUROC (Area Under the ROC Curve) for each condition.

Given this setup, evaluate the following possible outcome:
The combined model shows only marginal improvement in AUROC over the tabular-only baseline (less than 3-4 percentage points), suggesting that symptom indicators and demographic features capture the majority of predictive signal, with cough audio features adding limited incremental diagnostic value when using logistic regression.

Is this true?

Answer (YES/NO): YES